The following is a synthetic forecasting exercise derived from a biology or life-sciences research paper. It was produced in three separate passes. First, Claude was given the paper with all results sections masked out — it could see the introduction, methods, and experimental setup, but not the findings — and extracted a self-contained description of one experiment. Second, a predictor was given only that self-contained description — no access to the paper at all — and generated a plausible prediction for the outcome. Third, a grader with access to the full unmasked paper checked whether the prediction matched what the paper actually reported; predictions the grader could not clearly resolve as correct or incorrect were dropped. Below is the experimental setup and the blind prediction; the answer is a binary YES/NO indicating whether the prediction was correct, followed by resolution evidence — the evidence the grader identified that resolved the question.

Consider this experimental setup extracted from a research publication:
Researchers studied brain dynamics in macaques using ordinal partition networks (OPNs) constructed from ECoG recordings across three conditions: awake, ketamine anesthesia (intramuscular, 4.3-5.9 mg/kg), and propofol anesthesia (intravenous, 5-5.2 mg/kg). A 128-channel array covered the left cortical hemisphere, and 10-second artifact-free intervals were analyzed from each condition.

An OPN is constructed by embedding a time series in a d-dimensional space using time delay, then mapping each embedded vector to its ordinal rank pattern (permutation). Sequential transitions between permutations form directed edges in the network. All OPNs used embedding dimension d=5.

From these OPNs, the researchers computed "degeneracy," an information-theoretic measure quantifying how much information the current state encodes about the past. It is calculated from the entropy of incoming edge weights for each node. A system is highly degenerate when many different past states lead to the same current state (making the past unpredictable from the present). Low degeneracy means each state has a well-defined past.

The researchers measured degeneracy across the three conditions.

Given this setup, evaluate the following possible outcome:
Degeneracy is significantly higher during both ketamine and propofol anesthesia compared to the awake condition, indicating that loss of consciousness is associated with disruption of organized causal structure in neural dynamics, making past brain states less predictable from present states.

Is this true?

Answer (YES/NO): NO